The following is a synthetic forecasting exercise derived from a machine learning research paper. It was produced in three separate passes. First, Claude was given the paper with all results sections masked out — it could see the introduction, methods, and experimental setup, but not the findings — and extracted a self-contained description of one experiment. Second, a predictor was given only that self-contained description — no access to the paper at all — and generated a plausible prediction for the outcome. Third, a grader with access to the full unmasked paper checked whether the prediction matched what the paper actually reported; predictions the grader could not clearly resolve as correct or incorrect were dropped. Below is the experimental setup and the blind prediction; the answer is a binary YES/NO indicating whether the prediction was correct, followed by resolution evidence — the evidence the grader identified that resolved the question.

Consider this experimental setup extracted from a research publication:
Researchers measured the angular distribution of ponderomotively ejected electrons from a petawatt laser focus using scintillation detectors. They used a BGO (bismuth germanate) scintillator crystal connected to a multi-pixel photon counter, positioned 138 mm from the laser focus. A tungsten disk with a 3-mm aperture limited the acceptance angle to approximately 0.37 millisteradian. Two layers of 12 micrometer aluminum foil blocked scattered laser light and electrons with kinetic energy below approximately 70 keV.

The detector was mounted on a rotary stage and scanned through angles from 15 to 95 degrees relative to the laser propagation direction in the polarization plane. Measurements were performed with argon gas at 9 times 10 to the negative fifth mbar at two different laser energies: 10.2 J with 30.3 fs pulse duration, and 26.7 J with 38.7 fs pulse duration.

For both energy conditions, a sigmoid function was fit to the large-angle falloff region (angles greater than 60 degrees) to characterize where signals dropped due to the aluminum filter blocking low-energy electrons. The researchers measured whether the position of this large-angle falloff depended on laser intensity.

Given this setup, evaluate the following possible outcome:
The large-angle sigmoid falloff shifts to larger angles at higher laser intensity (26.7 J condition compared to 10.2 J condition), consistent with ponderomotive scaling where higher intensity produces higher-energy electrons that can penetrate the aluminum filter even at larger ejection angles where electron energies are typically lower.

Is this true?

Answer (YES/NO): NO